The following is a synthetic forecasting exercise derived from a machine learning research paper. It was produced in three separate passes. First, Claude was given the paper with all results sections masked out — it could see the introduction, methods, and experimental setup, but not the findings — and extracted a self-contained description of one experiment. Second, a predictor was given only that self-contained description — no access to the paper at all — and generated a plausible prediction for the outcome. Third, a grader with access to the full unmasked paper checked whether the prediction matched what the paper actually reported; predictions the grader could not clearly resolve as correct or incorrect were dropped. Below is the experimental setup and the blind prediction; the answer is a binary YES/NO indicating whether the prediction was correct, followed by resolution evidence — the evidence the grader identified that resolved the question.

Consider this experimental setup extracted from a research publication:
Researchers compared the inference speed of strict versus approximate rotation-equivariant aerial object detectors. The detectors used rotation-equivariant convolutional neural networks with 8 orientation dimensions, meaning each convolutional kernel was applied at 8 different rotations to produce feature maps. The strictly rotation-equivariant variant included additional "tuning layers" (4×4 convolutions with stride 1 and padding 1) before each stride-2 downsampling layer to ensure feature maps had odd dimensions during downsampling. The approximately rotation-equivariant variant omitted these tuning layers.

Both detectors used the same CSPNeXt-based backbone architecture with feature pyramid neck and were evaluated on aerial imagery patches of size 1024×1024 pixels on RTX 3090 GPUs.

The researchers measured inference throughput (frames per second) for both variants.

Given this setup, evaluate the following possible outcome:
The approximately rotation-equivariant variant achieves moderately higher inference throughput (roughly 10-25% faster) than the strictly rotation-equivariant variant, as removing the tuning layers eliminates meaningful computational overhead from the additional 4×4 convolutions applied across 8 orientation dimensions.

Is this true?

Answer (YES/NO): NO